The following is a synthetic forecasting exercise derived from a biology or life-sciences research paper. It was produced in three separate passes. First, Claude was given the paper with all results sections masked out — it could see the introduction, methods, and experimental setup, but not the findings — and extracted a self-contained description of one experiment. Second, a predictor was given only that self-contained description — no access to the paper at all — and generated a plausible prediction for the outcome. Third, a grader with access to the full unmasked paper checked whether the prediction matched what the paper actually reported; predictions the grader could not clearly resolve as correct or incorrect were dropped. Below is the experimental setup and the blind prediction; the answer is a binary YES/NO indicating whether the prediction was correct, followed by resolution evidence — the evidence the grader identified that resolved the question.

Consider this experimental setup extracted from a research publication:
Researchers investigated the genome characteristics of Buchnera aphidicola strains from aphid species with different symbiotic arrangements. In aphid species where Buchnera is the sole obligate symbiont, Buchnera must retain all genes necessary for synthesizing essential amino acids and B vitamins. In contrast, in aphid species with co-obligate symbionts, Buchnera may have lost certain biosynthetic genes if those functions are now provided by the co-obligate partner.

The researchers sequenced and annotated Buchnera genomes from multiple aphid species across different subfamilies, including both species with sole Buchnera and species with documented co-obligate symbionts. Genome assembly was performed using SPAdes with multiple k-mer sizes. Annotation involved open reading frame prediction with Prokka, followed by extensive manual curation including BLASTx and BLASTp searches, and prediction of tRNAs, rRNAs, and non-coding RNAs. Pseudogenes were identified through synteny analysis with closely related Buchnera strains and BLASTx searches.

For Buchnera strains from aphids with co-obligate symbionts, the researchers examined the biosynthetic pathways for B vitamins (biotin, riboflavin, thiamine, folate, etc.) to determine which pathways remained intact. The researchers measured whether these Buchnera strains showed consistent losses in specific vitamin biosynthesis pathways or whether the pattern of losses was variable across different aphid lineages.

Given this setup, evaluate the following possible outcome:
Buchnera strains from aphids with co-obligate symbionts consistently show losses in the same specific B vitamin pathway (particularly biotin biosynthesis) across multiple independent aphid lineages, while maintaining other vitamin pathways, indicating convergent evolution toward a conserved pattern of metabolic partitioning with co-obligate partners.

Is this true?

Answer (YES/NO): NO